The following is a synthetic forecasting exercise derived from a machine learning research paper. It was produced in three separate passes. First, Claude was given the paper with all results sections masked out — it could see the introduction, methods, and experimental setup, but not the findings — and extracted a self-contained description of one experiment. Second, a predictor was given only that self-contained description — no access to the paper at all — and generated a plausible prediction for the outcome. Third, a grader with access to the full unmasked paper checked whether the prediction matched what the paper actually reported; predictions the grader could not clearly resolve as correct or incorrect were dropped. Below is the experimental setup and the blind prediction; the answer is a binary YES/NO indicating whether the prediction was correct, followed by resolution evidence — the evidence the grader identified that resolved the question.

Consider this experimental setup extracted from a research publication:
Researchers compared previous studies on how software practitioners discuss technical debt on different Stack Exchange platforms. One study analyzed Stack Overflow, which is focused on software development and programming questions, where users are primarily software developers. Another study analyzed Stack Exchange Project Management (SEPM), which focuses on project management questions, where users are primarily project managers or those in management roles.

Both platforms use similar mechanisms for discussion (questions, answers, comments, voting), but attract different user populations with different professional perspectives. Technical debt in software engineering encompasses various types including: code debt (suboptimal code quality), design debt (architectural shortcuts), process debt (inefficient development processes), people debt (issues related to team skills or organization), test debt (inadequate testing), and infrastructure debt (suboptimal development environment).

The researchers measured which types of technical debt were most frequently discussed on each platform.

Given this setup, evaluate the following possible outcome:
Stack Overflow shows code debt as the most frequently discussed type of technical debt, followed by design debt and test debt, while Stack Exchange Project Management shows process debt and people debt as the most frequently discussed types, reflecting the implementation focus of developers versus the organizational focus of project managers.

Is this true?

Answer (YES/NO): NO